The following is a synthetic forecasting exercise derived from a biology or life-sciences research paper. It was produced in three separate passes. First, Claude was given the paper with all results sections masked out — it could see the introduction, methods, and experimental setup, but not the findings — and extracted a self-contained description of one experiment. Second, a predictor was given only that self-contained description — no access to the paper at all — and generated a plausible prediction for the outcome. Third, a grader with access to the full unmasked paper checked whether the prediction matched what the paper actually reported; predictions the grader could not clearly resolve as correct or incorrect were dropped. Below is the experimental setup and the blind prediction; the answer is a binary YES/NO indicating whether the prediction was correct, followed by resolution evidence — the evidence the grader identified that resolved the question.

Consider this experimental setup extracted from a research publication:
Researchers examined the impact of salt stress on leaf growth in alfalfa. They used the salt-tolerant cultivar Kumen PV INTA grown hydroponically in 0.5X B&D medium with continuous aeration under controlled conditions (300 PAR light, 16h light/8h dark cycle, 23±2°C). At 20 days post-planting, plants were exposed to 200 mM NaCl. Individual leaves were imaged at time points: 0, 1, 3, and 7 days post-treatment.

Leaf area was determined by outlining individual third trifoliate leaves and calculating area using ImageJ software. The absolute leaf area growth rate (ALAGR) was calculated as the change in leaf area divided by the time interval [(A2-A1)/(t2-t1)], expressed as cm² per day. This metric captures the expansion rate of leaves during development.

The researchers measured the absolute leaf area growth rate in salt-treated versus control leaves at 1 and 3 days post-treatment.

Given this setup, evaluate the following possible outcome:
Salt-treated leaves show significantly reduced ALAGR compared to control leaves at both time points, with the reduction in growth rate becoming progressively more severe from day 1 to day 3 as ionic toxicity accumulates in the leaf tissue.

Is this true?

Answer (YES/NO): NO